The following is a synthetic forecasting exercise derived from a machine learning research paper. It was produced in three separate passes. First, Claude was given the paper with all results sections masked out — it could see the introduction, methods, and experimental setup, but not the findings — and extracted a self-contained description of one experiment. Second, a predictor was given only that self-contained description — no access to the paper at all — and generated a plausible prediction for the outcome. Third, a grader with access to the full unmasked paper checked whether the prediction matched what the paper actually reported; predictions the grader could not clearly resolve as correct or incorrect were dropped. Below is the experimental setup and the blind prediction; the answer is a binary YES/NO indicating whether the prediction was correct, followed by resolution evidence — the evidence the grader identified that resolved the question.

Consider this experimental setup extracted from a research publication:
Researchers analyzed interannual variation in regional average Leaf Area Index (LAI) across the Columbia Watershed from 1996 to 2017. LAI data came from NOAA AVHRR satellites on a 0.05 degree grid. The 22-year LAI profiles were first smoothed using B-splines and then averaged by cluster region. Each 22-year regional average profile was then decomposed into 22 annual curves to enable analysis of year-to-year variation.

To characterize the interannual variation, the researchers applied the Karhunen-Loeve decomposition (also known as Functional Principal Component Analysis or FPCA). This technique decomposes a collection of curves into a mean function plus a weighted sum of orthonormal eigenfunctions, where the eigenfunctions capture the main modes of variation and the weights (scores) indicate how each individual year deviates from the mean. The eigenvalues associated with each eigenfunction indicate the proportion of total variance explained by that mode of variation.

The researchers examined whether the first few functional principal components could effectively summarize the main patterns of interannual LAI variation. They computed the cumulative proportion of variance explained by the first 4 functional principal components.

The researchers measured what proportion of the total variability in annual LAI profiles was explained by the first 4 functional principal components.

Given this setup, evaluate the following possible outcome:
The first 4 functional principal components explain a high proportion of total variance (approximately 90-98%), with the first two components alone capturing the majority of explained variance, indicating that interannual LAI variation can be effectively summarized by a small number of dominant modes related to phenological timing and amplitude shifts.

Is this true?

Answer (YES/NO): YES